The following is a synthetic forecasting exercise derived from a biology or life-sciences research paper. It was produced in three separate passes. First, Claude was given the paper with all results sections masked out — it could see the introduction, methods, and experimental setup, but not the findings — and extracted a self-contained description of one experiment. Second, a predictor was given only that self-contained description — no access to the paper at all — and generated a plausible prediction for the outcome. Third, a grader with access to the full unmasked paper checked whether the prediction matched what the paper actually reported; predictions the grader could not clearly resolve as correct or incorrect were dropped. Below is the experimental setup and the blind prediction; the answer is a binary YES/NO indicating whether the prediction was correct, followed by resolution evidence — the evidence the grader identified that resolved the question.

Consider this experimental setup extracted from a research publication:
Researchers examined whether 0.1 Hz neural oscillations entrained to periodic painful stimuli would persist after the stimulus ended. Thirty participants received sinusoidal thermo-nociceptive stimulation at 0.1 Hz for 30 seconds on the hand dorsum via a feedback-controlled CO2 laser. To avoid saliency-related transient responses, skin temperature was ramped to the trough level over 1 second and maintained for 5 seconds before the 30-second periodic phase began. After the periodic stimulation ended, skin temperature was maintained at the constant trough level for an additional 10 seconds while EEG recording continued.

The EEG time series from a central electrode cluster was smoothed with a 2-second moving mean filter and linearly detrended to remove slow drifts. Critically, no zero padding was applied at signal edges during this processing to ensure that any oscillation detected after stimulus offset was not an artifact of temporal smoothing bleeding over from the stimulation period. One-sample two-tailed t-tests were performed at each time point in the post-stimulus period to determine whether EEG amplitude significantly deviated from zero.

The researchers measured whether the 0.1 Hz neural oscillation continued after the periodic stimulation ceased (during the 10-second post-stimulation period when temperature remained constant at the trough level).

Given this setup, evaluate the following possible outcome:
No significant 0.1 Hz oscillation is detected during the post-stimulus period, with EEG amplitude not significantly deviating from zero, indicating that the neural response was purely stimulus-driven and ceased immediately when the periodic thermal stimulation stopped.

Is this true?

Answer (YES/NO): NO